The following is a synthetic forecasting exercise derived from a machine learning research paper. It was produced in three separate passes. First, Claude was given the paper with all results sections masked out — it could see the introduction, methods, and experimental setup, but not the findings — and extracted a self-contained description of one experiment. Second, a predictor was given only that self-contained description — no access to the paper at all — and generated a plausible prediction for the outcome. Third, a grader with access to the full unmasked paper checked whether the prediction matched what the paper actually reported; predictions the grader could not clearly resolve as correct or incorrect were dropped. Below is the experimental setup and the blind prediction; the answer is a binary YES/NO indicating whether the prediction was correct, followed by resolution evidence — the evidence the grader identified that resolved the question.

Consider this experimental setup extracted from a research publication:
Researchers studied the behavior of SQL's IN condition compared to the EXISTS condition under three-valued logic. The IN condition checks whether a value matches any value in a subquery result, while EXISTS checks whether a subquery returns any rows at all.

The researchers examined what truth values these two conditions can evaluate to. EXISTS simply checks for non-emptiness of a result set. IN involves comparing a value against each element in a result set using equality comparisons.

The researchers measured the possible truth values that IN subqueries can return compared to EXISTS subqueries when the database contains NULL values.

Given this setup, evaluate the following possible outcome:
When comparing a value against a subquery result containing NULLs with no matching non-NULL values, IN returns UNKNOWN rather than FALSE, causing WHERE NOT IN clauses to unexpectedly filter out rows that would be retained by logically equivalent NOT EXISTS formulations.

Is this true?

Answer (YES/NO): YES